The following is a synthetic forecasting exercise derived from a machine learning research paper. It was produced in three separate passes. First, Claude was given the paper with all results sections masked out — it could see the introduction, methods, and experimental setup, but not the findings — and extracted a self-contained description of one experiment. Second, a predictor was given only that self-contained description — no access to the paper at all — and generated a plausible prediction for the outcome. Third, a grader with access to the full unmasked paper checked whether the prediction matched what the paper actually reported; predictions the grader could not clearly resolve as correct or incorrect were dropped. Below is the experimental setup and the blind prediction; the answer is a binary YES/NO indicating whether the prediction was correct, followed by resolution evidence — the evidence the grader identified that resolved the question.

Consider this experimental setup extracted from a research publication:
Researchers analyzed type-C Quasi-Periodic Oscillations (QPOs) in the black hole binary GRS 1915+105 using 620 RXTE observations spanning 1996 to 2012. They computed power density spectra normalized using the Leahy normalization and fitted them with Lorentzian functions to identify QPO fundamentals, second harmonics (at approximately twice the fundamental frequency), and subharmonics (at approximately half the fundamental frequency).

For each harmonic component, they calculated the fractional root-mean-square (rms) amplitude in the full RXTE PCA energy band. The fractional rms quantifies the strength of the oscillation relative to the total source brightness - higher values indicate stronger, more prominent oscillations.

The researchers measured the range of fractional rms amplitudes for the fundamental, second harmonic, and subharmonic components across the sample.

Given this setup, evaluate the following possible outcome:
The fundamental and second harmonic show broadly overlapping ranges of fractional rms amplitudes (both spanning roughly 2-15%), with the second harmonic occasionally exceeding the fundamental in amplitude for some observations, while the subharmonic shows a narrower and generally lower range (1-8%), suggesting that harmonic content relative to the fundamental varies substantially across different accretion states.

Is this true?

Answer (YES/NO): NO